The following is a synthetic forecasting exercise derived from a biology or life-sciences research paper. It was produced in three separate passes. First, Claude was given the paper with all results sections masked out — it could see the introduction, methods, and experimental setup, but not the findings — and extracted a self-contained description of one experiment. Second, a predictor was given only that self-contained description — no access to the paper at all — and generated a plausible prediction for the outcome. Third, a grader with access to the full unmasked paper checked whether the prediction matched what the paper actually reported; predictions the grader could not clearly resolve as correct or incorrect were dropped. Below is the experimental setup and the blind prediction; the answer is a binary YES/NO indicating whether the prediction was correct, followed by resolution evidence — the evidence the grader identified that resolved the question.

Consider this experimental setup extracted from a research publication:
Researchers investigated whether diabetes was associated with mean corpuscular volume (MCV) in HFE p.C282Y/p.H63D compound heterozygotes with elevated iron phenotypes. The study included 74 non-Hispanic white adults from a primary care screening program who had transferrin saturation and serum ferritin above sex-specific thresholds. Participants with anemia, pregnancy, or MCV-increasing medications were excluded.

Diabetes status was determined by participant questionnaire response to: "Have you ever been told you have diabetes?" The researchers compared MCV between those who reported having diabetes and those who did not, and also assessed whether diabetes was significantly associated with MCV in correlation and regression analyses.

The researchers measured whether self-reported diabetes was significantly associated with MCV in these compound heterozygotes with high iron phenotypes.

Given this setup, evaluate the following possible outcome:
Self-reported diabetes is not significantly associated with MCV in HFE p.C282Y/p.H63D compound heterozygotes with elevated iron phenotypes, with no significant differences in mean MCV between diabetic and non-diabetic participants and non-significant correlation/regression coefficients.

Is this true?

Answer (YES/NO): YES